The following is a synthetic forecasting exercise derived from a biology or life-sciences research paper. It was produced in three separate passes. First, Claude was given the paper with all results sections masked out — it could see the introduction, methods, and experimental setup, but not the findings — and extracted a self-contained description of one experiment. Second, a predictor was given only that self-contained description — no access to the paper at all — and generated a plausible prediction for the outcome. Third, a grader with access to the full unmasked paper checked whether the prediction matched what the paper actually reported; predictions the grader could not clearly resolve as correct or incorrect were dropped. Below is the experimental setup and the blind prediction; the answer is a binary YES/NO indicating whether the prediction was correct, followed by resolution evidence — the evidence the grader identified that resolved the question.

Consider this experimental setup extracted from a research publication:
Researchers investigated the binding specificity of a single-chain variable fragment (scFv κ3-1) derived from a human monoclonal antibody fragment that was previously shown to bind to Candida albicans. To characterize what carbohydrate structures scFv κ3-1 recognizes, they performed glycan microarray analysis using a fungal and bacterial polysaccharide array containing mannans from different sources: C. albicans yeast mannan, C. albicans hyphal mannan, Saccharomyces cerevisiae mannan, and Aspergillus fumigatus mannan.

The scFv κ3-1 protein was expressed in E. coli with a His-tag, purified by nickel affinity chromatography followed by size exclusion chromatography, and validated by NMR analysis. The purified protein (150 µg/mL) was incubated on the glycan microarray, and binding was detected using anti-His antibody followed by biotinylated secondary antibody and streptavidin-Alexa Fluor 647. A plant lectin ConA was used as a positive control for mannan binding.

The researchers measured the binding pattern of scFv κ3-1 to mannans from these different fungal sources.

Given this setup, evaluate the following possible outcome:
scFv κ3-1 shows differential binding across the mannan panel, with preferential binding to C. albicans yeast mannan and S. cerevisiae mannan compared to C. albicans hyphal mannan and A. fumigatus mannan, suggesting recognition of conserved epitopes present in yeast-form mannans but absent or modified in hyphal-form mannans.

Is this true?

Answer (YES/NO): NO